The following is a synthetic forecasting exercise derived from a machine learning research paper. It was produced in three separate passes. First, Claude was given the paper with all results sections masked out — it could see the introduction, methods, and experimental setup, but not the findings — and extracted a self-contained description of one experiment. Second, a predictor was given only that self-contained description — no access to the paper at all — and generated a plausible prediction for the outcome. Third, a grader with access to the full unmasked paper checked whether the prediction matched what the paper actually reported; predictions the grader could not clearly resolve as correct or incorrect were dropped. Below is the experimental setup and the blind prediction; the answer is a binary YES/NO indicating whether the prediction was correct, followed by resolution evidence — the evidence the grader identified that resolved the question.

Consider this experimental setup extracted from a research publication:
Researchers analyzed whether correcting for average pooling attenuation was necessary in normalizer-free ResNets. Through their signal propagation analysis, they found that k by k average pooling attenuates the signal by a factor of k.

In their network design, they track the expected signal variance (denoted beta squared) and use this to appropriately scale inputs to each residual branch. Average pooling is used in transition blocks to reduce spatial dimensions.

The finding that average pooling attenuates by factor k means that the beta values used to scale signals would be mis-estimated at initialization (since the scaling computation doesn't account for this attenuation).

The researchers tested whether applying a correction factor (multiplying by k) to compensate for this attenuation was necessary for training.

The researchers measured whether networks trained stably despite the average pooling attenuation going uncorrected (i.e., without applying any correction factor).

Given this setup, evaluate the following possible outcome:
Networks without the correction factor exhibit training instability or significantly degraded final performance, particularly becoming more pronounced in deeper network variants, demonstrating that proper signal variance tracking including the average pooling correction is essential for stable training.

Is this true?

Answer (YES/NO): NO